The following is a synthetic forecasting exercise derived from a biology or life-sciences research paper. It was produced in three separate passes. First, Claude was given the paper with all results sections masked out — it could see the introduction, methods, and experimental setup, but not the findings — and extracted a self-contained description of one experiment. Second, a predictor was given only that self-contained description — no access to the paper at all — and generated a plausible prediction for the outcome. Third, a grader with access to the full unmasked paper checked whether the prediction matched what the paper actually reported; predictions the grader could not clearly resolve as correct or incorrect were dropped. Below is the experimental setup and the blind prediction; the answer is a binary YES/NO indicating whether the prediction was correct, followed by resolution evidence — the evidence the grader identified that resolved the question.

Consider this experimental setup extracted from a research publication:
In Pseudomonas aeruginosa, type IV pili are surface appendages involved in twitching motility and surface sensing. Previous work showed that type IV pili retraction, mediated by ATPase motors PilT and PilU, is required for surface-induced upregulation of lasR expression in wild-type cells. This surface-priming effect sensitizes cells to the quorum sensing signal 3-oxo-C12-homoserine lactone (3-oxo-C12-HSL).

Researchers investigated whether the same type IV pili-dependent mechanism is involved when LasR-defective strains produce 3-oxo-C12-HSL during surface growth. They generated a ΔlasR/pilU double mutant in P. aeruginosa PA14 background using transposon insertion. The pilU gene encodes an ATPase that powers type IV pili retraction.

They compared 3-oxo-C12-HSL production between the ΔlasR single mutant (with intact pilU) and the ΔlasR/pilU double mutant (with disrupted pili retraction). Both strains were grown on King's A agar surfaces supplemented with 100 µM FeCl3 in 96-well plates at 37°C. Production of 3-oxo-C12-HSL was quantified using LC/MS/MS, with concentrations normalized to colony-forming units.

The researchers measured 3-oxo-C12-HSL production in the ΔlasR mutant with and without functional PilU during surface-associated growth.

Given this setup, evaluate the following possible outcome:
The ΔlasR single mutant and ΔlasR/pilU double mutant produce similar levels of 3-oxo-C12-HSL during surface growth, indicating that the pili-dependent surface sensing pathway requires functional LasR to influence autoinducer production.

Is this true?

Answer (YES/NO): YES